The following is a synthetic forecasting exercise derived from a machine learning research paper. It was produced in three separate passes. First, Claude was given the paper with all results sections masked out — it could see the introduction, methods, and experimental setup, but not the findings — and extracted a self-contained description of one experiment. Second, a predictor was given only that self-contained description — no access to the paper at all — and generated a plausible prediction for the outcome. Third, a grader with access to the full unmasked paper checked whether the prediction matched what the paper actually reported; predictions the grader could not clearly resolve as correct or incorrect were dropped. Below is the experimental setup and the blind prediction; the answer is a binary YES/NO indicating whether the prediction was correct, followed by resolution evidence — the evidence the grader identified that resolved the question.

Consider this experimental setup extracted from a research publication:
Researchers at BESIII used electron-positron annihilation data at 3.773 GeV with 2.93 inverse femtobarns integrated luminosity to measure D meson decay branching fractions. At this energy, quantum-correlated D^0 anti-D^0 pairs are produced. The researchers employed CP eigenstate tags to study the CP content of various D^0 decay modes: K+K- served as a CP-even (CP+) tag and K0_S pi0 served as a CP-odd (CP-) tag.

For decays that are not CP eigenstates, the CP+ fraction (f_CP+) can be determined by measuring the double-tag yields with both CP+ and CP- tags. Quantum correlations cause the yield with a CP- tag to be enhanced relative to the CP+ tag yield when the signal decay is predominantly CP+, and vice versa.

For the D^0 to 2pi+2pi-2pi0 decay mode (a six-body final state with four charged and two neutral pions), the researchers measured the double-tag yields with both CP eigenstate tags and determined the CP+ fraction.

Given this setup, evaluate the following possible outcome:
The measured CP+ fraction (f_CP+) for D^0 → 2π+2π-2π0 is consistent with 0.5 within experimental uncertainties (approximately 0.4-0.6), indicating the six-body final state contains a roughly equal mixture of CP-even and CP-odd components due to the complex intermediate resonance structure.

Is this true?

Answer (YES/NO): NO